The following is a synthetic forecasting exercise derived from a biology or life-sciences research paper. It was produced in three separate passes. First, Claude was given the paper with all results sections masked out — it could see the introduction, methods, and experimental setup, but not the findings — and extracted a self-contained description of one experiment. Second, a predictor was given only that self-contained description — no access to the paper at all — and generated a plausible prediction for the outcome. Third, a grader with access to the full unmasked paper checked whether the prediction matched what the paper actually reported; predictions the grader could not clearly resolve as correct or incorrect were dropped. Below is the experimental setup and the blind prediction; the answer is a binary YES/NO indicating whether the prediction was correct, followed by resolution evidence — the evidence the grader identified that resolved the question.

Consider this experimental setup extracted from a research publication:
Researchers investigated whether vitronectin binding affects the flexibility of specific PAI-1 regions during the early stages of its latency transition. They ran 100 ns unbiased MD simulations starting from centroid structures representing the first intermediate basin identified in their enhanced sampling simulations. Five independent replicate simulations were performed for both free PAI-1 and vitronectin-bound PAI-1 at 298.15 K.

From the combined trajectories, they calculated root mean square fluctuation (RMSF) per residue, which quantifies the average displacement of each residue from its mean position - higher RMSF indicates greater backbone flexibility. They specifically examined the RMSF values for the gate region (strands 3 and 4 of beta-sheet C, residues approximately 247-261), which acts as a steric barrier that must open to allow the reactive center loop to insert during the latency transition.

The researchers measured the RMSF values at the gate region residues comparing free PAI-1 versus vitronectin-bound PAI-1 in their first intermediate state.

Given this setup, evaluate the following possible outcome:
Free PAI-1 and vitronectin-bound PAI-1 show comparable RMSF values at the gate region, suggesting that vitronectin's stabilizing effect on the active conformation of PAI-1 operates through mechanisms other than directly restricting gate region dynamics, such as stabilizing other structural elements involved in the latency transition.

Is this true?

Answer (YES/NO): NO